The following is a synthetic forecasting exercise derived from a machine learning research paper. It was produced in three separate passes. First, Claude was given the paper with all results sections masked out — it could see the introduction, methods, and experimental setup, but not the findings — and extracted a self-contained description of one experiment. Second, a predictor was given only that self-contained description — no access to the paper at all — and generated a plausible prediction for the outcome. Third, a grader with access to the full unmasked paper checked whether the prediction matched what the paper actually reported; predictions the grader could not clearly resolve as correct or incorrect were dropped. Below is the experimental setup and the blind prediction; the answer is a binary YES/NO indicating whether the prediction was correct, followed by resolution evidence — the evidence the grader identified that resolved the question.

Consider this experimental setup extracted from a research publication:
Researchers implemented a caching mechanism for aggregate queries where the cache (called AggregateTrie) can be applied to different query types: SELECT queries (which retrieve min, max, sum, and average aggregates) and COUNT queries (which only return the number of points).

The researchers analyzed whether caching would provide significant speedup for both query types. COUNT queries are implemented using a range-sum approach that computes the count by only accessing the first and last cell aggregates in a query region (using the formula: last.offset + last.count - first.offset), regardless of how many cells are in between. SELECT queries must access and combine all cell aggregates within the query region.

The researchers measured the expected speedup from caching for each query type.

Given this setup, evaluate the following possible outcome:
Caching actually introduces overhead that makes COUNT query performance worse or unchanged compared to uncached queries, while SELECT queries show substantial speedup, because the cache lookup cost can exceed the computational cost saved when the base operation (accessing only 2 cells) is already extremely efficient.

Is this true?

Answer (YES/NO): NO